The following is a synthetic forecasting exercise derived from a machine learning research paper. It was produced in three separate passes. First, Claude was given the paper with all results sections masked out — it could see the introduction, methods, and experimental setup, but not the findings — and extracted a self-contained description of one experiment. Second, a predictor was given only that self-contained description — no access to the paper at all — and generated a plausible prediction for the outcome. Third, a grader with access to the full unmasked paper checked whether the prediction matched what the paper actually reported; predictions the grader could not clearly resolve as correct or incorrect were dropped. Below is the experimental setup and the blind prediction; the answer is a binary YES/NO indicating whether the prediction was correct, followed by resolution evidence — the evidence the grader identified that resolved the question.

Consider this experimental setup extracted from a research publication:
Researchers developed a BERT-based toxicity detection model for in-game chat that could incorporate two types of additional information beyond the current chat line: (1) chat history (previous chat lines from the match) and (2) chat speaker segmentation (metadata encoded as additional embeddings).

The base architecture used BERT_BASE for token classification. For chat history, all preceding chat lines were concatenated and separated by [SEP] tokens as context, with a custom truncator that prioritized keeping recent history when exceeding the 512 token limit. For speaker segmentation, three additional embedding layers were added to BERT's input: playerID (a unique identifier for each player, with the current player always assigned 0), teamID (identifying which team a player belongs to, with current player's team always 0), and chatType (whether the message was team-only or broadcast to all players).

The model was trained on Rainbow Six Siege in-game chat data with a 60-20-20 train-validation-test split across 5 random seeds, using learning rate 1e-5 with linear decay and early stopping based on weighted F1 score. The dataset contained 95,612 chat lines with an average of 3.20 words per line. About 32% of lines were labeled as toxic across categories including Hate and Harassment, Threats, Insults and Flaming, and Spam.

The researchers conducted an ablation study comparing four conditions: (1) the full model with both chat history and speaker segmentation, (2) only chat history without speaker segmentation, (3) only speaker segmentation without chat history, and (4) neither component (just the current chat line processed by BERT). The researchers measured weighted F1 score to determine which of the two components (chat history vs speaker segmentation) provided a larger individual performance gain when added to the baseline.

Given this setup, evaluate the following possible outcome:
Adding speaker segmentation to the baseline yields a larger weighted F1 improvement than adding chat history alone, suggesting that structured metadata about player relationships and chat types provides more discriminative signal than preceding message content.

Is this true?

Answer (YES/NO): NO